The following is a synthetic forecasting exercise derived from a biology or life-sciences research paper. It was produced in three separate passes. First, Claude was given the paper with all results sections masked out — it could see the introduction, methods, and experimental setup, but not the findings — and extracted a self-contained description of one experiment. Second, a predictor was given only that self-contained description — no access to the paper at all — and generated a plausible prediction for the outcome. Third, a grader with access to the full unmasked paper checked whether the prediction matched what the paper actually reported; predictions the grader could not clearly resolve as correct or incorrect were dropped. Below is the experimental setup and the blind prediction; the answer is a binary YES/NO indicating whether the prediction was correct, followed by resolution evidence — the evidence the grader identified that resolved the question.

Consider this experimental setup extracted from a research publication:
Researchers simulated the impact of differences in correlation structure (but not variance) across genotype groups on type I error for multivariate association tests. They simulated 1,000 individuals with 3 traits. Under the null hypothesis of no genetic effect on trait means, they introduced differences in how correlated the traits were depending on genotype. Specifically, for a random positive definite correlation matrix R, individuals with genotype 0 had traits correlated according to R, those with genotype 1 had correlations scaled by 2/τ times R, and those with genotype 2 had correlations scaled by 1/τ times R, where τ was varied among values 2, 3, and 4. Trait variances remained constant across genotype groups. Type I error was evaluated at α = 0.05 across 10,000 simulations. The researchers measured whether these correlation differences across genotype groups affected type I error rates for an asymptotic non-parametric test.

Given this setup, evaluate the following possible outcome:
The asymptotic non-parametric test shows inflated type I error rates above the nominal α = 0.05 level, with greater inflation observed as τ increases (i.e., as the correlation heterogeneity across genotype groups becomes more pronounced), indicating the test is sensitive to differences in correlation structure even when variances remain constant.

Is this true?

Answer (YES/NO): NO